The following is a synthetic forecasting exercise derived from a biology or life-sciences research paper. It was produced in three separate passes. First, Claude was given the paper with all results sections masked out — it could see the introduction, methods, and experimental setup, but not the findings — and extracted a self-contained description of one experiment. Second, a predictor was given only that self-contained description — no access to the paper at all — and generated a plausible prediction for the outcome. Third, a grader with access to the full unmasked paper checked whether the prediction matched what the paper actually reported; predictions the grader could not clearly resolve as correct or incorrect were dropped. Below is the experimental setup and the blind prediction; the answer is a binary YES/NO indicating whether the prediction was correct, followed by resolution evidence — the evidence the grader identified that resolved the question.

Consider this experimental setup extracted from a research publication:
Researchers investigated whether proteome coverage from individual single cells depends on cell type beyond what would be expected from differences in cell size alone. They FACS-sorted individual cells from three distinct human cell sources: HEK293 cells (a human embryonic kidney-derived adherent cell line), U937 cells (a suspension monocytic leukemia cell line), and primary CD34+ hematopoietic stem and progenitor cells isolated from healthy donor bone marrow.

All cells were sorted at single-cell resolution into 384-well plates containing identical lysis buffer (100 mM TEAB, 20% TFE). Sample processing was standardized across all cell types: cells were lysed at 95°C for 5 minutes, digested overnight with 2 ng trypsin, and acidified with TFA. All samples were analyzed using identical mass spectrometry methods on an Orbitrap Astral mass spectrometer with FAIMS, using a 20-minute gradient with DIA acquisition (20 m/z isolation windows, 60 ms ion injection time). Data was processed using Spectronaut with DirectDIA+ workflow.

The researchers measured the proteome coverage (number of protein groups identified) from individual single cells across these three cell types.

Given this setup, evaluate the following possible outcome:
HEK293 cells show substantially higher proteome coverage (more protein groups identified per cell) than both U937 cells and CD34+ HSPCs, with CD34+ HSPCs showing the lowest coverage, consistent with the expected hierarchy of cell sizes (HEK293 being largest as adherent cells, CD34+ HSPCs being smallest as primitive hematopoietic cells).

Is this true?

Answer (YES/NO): NO